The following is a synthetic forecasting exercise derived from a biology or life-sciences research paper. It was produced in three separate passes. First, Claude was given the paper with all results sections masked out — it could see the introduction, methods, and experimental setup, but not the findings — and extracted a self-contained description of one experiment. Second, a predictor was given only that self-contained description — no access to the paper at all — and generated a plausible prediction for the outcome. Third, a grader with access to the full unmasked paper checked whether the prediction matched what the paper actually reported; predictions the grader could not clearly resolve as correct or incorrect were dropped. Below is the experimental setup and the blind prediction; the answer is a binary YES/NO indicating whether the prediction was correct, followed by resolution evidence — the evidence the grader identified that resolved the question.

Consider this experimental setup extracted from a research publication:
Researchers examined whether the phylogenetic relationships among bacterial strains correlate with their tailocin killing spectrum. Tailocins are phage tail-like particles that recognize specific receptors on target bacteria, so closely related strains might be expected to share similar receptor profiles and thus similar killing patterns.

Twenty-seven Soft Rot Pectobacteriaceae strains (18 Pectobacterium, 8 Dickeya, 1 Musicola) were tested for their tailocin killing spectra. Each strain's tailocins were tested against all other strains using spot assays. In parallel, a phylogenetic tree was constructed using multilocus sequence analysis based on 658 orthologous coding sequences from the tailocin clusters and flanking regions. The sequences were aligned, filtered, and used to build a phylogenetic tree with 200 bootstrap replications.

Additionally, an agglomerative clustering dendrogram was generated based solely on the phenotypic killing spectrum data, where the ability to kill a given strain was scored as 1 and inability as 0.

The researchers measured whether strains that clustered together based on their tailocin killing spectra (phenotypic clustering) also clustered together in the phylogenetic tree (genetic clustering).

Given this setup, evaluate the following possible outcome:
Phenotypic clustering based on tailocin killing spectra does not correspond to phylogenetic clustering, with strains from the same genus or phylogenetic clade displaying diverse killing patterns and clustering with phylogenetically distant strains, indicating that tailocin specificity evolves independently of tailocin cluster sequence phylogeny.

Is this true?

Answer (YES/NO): YES